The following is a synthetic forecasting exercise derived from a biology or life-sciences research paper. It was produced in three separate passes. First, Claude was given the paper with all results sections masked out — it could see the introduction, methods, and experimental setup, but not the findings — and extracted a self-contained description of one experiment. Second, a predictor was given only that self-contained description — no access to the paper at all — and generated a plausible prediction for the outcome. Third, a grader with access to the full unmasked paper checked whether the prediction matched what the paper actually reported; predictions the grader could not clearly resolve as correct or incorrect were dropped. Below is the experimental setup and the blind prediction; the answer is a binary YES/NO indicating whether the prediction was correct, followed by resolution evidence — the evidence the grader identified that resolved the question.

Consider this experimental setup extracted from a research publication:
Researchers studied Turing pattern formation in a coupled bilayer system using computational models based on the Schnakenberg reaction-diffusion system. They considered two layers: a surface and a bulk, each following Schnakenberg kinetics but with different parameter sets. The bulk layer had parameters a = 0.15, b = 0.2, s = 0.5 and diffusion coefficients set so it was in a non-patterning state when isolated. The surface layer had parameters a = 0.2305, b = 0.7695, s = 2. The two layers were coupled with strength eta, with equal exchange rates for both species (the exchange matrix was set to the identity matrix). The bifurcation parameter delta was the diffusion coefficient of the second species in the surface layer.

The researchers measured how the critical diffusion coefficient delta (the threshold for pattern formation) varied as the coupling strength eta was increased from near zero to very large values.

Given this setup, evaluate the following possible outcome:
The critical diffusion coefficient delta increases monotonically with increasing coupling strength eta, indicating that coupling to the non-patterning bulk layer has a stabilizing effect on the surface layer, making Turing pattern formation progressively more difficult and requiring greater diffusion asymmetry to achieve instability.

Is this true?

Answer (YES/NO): NO